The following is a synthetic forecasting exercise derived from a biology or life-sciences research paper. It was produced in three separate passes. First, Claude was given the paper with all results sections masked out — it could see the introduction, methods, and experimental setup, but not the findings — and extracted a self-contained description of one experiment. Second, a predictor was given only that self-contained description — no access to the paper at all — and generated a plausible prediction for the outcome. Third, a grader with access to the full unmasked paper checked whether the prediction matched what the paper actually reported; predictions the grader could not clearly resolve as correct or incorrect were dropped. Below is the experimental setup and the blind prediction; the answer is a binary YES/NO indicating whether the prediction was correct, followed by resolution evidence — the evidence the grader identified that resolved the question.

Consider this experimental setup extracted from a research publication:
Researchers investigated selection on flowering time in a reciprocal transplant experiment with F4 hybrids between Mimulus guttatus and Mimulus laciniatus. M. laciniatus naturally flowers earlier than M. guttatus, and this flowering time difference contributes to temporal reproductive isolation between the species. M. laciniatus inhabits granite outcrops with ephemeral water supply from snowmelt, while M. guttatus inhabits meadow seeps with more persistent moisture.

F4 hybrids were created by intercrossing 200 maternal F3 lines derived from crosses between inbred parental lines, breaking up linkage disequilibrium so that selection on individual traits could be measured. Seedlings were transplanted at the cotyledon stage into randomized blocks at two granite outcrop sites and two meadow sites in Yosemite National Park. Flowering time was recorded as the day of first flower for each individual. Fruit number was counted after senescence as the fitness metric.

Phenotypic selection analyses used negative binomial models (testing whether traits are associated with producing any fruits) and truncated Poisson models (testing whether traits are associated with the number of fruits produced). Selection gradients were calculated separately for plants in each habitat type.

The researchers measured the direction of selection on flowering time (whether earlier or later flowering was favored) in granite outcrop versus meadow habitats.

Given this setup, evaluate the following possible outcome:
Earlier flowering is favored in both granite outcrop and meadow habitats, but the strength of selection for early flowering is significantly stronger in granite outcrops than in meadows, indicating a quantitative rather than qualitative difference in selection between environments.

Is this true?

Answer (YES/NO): NO